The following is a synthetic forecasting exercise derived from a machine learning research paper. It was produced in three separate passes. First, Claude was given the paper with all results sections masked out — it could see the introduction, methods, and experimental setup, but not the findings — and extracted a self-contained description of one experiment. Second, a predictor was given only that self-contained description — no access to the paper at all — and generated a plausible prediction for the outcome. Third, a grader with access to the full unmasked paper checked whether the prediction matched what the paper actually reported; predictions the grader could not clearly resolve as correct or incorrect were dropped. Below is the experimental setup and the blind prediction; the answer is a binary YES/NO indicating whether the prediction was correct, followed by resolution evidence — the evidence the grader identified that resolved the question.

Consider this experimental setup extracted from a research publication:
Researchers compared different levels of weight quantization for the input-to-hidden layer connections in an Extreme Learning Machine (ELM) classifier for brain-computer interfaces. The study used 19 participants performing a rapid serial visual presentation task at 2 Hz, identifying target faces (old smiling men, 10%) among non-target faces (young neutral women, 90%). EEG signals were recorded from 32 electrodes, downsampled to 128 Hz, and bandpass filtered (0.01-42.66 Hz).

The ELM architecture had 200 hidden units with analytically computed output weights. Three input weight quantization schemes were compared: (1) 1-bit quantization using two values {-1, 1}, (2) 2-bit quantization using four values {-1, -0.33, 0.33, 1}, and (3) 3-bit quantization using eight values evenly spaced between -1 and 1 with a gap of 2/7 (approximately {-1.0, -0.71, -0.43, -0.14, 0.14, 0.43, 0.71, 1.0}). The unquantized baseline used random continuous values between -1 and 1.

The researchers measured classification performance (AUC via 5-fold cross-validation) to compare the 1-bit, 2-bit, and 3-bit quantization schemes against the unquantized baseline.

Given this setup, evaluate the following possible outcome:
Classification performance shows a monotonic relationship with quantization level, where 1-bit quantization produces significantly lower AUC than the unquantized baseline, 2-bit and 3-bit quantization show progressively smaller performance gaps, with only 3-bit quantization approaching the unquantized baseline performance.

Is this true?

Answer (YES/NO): NO